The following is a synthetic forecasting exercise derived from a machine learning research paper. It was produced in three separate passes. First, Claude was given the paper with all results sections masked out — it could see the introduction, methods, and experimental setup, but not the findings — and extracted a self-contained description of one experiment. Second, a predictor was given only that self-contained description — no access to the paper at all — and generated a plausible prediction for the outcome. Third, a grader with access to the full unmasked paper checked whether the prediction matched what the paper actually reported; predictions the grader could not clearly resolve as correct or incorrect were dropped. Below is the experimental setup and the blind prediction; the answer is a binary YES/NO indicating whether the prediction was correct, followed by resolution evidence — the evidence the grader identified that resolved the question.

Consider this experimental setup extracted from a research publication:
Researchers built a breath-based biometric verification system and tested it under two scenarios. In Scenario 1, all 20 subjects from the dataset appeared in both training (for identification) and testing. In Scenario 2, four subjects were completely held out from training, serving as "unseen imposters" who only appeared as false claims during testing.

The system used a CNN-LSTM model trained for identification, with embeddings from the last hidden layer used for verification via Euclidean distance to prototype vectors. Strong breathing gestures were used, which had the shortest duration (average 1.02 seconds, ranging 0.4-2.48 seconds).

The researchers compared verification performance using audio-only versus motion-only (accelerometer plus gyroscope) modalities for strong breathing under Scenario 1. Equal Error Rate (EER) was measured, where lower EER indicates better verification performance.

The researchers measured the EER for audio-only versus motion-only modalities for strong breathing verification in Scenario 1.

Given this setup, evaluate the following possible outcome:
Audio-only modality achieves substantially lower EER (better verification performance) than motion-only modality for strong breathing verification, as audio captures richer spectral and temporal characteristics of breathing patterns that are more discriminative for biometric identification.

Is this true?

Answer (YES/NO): YES